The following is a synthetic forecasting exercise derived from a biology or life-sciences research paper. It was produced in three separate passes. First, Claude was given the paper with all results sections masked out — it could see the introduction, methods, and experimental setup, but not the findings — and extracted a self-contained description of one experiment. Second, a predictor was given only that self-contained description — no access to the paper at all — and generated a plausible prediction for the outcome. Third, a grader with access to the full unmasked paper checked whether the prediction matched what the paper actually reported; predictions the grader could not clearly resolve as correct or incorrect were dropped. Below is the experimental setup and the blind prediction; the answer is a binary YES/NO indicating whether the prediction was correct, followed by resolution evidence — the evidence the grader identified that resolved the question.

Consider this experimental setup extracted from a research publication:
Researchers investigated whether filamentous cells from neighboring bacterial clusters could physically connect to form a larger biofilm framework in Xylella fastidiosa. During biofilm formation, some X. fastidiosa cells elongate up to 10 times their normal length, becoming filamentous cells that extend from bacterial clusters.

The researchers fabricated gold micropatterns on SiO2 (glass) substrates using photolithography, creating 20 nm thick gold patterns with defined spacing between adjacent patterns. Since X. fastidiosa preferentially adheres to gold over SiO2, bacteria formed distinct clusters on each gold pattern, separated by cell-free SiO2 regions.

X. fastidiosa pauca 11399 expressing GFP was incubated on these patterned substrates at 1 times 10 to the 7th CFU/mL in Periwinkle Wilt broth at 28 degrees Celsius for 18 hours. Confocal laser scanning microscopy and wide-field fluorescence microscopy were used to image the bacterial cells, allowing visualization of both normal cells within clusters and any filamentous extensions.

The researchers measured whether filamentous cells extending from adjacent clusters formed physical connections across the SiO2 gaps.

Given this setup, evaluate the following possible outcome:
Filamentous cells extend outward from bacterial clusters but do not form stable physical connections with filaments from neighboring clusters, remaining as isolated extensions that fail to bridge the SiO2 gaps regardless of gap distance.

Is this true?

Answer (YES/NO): NO